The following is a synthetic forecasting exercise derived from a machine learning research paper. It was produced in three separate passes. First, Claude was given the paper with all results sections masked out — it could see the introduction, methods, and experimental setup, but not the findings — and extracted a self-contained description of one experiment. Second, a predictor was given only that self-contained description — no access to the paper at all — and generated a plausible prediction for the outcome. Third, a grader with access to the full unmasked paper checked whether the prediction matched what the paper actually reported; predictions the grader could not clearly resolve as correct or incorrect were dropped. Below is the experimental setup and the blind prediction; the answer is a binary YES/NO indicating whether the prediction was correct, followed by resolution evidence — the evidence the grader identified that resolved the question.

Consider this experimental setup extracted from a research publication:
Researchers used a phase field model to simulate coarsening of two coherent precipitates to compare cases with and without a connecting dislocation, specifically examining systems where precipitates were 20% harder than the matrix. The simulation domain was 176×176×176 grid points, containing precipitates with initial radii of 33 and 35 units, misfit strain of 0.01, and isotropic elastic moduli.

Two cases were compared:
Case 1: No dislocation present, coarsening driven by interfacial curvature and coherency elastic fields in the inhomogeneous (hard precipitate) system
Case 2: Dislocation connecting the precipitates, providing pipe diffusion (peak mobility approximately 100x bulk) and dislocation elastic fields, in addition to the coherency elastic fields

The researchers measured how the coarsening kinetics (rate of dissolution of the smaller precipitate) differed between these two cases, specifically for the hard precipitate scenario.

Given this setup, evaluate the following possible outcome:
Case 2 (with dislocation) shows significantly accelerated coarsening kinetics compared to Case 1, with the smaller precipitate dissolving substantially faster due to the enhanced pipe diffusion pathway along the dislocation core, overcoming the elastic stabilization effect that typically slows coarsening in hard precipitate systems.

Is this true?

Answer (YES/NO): NO